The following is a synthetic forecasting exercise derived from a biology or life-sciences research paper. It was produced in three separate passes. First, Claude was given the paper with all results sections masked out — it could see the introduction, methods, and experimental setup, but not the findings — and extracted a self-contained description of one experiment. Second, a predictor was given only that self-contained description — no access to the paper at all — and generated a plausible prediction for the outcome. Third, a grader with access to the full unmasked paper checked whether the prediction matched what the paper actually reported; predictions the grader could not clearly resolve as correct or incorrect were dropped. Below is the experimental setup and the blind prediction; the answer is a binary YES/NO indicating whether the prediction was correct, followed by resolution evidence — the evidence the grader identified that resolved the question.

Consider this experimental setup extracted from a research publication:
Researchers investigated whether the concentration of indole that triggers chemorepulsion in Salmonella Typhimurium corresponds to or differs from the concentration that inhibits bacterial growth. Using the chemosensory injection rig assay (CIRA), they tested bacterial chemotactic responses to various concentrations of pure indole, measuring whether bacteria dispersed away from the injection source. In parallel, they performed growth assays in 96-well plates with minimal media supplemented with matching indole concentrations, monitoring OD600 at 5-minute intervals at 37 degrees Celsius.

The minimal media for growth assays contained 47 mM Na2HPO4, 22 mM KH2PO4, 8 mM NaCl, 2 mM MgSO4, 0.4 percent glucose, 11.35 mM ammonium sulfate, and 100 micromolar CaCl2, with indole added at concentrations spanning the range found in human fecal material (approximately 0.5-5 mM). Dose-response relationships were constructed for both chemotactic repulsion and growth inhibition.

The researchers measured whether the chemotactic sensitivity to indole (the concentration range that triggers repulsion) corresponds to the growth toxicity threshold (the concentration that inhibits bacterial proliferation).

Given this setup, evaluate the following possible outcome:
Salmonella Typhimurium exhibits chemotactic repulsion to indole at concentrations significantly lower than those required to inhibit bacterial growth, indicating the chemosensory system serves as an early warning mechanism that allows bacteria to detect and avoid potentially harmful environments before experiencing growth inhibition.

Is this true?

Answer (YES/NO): YES